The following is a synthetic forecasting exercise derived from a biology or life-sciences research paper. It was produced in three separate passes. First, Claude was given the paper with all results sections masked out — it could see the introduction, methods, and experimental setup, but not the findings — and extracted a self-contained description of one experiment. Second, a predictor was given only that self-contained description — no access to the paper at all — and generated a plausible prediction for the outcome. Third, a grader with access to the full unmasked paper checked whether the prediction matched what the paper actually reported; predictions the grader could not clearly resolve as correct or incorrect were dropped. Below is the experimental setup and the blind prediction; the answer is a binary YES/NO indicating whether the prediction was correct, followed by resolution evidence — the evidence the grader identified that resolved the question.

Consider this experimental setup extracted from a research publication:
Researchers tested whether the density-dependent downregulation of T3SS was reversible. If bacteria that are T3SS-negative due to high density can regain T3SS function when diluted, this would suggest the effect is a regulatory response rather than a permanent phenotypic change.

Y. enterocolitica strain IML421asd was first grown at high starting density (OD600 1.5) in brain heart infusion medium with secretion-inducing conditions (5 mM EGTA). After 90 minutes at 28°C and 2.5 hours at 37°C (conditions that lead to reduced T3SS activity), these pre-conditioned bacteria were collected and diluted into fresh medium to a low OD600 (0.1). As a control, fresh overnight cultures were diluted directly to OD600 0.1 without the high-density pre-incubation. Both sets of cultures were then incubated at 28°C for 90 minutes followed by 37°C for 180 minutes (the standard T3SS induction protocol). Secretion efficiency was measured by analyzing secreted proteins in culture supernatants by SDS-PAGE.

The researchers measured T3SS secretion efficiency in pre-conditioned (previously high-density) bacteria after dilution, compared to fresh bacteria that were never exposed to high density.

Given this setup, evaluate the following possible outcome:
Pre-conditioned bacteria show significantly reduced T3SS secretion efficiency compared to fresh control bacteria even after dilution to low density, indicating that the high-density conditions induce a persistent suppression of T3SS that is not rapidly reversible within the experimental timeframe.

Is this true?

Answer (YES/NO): NO